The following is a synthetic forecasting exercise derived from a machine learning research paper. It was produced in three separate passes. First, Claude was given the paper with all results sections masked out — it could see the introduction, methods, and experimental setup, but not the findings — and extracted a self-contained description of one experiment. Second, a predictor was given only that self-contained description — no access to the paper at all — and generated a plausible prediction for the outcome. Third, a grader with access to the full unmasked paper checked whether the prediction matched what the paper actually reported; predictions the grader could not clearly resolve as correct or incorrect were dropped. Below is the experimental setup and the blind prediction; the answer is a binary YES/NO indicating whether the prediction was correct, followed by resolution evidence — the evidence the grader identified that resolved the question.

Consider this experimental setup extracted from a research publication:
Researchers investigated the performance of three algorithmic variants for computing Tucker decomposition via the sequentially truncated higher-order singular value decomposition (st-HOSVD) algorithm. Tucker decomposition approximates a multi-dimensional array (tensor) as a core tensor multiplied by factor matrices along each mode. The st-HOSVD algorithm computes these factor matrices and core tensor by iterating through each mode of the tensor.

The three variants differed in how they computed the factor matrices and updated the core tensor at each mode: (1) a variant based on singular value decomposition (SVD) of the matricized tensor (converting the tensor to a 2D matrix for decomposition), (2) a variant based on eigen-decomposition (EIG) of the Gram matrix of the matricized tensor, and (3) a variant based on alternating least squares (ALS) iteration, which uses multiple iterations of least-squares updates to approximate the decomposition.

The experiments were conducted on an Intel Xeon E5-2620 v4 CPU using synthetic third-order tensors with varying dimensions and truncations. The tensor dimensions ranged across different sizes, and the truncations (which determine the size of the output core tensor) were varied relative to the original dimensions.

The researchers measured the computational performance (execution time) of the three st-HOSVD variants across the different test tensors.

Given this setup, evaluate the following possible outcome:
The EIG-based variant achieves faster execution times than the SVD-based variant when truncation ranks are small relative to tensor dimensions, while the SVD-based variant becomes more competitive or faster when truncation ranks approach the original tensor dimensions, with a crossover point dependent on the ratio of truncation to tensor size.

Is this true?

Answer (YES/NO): NO